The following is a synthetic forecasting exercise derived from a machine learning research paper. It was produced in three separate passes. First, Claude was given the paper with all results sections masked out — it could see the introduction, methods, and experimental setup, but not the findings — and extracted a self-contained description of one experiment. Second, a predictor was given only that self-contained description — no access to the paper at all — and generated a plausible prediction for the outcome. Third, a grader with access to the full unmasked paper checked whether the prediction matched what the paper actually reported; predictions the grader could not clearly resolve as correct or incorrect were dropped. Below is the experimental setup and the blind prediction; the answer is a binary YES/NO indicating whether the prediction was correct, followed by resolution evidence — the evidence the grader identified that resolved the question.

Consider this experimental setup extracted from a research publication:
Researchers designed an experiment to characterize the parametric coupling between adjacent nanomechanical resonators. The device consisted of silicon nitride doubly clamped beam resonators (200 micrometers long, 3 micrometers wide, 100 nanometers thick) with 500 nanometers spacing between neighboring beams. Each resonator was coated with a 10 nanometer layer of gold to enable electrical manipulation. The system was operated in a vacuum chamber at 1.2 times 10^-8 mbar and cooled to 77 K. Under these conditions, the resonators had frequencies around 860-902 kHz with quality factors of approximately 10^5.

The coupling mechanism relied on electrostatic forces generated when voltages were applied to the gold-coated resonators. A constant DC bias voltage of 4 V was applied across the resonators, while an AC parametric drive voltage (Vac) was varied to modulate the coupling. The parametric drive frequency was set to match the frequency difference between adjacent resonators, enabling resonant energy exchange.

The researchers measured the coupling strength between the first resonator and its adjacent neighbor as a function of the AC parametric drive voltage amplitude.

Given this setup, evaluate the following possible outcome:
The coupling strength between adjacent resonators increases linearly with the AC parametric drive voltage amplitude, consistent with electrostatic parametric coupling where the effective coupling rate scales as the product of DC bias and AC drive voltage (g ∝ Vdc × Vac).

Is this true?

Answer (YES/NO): YES